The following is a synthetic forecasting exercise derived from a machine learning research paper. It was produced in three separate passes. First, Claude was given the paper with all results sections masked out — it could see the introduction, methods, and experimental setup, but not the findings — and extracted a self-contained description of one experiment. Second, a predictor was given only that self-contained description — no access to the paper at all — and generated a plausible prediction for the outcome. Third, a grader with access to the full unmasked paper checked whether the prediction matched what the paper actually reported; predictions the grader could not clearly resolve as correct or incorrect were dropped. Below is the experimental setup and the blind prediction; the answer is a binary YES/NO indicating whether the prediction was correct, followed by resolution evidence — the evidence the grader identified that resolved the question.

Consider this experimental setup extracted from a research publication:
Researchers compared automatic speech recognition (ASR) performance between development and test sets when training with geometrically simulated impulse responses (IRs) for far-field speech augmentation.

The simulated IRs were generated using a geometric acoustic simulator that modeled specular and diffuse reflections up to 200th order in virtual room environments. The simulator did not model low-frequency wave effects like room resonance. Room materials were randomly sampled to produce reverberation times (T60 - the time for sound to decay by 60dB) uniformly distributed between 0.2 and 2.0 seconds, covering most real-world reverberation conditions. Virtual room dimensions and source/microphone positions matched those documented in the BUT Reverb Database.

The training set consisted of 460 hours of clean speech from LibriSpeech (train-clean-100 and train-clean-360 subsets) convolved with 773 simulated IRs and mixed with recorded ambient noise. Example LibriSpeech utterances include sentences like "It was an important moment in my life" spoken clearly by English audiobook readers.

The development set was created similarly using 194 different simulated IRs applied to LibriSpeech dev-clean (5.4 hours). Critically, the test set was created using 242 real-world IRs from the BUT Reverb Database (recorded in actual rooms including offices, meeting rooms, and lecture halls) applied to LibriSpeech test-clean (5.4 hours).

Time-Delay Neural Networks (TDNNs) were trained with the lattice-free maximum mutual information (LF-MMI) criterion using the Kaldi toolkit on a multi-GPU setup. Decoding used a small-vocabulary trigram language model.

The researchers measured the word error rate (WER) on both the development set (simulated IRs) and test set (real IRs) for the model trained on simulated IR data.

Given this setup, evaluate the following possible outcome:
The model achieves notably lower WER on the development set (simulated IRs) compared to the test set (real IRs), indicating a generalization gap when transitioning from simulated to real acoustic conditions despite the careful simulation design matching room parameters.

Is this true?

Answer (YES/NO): YES